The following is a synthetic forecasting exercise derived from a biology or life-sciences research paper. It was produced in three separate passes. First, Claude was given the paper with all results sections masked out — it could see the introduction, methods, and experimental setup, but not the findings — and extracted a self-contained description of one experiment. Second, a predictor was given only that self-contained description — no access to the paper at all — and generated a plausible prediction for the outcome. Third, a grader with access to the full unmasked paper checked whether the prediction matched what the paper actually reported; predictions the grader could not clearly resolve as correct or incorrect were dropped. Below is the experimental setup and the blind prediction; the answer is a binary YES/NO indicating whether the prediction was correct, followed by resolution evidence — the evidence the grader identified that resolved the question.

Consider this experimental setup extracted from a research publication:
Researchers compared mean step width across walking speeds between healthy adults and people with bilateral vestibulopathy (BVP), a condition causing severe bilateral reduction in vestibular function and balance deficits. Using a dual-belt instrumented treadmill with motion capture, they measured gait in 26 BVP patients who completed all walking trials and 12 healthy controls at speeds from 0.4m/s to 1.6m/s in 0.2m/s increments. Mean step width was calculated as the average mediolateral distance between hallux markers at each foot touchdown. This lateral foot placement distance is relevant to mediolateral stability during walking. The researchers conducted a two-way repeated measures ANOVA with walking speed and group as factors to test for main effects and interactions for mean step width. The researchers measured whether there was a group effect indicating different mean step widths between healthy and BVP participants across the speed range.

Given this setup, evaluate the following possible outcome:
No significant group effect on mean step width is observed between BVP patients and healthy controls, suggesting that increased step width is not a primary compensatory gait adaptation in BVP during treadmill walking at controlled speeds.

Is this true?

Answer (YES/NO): YES